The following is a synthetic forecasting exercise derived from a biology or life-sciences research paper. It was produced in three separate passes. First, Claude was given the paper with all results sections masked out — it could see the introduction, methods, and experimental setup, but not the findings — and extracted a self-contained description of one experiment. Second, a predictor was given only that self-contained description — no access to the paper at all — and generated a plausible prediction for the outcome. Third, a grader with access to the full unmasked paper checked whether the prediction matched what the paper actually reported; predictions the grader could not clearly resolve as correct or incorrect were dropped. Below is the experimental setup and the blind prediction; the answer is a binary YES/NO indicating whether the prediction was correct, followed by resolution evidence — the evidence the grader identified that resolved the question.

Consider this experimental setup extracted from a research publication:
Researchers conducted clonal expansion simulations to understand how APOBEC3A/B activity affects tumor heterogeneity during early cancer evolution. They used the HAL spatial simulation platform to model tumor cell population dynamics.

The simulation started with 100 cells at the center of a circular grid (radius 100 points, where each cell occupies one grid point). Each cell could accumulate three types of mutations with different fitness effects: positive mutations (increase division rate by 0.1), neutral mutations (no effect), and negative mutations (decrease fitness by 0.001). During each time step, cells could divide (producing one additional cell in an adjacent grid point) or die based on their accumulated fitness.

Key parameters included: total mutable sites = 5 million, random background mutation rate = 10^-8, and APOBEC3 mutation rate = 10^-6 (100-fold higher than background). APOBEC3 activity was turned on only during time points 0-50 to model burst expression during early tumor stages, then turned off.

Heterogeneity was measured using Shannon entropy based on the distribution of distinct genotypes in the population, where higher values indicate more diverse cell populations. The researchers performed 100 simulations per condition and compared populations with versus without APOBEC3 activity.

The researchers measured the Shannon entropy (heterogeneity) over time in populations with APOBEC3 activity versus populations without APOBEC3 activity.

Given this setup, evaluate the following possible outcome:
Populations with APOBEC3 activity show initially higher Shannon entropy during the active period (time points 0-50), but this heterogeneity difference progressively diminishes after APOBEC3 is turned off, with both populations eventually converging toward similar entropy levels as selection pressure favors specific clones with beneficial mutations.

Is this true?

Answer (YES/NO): NO